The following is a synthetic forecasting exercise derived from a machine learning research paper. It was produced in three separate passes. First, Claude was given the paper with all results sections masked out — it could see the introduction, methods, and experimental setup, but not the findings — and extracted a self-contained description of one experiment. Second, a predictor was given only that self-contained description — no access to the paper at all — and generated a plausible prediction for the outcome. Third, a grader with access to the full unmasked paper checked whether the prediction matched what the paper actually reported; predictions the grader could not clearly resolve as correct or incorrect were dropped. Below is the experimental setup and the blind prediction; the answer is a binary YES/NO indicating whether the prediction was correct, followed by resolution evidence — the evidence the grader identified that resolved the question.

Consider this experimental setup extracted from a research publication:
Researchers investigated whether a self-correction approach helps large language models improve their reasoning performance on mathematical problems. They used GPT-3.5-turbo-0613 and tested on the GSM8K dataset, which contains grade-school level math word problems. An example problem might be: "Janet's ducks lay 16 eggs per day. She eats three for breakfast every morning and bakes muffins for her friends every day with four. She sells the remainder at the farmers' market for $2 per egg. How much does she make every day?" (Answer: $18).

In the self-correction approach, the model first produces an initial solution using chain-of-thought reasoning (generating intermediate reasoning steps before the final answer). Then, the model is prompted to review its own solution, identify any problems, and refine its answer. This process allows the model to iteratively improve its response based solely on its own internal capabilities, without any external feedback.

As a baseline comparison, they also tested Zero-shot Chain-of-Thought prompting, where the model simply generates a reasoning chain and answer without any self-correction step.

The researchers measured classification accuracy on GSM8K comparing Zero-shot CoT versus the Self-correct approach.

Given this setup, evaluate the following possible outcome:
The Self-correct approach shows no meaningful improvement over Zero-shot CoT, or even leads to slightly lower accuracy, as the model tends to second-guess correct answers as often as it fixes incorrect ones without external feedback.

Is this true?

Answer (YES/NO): YES